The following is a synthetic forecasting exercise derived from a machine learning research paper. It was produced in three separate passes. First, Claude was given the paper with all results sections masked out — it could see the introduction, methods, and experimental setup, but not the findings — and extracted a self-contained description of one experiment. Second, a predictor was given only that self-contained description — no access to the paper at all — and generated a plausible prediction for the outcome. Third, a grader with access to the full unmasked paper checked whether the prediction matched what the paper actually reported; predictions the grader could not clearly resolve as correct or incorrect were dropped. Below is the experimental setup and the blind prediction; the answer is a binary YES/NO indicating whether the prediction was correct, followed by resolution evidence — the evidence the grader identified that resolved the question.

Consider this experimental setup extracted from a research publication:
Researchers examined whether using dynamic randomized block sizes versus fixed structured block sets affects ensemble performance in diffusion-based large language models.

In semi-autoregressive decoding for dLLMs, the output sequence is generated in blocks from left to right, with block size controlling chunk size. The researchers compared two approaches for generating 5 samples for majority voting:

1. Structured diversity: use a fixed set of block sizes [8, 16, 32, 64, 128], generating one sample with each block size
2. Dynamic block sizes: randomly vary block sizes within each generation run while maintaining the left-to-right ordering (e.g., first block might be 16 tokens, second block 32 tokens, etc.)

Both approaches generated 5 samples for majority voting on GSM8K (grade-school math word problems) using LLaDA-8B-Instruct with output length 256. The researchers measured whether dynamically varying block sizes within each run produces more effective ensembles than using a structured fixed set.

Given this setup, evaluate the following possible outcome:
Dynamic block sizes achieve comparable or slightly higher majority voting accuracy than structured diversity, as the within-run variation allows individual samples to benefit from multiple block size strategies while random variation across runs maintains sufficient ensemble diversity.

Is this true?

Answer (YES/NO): NO